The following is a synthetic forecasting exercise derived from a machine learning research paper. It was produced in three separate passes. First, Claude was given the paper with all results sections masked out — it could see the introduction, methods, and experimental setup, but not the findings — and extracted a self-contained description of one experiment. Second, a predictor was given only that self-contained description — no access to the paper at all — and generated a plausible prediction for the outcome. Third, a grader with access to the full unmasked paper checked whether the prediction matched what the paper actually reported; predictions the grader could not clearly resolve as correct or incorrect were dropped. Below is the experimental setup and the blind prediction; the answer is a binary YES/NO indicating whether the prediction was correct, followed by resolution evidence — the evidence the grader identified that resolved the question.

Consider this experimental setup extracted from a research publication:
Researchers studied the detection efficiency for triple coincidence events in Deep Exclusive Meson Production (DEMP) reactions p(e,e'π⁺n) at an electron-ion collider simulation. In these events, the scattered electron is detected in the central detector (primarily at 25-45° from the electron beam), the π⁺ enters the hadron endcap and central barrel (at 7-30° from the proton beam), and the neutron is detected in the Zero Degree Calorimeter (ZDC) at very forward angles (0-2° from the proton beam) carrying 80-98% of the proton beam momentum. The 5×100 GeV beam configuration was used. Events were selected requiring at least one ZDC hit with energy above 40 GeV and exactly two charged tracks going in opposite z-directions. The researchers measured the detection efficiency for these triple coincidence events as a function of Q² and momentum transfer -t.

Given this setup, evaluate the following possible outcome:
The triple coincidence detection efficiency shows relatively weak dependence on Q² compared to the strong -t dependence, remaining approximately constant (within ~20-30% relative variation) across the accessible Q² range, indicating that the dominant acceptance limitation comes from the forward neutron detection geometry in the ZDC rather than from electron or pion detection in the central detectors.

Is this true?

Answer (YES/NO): YES